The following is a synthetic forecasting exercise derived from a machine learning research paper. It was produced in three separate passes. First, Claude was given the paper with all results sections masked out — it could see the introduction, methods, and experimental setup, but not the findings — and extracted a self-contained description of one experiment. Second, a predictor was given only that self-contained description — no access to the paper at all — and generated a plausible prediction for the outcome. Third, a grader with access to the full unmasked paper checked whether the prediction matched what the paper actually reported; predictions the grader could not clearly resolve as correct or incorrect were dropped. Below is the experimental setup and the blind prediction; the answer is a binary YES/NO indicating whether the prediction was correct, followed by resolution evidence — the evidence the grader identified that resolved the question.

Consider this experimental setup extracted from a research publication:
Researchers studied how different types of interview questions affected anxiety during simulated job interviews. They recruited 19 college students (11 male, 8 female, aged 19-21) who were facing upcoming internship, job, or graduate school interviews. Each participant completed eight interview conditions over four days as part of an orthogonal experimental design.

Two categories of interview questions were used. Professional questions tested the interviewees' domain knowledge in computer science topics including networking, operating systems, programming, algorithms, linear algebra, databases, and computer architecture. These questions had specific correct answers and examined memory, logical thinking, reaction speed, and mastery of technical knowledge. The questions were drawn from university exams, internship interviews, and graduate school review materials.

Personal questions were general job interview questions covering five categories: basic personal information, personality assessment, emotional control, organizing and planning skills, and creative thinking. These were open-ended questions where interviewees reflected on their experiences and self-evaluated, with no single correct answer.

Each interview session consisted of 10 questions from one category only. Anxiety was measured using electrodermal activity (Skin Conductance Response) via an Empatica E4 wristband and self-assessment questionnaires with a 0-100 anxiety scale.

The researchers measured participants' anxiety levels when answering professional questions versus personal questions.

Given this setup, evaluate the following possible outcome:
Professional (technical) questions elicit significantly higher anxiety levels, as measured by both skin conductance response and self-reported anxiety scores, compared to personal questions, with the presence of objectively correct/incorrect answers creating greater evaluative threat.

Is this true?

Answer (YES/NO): NO